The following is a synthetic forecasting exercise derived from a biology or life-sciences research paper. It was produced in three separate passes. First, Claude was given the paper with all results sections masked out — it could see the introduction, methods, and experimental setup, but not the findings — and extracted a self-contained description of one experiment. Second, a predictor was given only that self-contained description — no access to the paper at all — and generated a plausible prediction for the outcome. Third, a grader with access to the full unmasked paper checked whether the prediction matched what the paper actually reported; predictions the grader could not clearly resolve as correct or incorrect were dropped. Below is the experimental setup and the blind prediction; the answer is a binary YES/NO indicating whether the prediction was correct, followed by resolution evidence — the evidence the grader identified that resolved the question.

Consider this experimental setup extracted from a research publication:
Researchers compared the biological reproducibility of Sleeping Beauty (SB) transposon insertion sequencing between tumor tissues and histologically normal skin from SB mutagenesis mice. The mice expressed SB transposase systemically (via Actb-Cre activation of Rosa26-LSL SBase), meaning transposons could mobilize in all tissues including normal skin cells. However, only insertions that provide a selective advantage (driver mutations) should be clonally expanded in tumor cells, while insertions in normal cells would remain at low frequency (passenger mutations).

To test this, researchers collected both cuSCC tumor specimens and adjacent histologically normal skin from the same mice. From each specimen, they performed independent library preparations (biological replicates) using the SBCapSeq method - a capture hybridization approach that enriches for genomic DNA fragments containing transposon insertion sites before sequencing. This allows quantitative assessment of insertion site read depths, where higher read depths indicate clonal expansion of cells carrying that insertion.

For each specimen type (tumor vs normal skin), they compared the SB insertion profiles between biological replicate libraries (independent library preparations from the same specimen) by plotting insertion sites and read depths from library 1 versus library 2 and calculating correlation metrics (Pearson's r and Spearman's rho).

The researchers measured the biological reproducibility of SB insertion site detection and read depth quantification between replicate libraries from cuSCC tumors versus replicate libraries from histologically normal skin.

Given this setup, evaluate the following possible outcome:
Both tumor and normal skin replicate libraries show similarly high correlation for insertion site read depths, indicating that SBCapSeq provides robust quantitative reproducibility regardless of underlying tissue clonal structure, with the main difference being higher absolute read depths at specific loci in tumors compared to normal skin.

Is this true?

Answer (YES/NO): NO